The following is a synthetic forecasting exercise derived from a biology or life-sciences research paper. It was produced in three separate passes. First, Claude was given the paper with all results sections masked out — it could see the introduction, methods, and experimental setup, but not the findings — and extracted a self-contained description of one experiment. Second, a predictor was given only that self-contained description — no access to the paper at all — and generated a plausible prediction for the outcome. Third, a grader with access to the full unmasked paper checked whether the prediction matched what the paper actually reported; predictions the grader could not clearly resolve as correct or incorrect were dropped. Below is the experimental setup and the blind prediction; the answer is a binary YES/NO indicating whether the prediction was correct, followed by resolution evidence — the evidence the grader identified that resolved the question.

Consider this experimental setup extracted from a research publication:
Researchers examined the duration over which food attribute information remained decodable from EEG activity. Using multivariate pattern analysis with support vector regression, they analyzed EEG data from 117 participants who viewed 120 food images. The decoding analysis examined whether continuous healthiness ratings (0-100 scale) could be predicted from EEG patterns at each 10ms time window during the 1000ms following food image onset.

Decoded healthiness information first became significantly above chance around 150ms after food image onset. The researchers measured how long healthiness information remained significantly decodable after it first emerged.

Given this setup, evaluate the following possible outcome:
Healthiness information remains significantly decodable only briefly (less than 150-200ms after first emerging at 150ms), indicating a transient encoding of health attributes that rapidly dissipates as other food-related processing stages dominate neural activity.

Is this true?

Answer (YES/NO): NO